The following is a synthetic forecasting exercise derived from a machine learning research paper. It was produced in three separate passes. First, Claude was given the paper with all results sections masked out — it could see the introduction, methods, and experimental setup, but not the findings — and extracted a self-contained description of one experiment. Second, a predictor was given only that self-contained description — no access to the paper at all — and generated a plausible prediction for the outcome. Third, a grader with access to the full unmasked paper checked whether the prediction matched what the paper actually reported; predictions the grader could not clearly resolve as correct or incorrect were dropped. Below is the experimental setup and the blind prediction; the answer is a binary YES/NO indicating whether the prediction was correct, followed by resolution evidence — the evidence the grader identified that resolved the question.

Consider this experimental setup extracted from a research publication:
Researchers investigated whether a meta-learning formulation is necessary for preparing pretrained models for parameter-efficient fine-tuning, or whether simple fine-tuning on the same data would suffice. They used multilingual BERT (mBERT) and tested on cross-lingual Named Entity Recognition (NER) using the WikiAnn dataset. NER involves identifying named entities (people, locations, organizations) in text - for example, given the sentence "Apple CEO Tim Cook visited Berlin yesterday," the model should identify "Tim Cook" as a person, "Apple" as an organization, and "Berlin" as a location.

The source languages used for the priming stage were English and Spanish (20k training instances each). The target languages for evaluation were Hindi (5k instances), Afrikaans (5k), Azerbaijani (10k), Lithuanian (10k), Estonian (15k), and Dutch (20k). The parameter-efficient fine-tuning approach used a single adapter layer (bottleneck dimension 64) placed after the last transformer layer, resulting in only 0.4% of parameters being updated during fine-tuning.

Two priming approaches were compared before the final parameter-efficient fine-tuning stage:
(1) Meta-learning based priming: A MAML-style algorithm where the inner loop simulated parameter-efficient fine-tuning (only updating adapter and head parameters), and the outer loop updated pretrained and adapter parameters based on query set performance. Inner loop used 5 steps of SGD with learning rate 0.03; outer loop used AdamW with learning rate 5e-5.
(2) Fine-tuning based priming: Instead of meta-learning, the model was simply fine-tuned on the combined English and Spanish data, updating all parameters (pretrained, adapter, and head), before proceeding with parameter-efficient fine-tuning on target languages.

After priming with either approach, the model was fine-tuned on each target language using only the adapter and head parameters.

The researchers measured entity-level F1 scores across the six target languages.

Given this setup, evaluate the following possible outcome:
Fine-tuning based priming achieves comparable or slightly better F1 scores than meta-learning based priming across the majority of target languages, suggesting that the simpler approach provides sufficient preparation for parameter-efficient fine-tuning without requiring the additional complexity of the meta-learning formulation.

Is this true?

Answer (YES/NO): NO